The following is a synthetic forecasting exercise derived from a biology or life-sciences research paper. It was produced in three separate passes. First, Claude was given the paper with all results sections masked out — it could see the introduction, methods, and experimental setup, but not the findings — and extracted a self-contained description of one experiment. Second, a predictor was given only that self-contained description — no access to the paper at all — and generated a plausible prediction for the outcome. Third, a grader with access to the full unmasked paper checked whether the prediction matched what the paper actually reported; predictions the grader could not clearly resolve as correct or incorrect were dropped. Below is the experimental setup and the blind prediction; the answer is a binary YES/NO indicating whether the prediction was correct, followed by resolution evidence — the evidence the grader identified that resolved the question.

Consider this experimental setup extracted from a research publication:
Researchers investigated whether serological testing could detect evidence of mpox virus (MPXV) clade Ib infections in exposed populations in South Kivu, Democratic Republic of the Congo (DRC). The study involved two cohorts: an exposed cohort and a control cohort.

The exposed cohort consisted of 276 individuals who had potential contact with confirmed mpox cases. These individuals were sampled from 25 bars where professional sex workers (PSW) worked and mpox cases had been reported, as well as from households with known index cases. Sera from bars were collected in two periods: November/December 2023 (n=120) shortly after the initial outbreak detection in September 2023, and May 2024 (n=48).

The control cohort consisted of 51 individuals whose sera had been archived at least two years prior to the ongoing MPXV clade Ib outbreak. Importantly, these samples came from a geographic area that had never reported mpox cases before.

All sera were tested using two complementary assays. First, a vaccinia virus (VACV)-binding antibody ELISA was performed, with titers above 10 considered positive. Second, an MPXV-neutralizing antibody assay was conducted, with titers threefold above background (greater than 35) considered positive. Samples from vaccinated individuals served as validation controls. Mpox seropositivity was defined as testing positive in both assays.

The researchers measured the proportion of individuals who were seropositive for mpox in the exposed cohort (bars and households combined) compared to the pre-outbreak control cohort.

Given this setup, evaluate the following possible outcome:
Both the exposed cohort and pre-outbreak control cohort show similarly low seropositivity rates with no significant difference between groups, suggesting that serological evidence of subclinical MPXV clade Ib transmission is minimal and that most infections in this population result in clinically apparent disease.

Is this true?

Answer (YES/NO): NO